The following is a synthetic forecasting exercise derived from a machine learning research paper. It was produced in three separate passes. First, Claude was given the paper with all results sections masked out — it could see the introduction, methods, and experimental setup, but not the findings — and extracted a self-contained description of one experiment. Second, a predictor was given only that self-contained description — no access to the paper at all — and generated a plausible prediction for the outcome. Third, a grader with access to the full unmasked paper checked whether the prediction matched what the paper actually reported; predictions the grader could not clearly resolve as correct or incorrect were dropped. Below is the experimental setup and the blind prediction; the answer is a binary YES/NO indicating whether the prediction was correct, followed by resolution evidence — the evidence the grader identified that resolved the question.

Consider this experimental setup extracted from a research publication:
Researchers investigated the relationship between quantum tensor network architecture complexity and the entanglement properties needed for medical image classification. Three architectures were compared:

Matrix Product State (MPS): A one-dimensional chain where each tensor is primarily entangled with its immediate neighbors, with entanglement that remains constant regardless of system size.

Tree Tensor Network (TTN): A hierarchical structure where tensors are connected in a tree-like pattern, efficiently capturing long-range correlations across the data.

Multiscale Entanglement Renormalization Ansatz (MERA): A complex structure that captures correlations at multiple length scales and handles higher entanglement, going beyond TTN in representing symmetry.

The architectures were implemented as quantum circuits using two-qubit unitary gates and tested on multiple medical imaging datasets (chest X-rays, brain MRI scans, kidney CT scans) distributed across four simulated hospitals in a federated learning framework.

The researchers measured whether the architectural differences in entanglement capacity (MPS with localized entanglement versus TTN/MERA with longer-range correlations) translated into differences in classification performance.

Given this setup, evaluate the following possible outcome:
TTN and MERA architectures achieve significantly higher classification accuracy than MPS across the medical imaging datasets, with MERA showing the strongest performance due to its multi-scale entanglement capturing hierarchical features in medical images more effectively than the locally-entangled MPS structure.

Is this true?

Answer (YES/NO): NO